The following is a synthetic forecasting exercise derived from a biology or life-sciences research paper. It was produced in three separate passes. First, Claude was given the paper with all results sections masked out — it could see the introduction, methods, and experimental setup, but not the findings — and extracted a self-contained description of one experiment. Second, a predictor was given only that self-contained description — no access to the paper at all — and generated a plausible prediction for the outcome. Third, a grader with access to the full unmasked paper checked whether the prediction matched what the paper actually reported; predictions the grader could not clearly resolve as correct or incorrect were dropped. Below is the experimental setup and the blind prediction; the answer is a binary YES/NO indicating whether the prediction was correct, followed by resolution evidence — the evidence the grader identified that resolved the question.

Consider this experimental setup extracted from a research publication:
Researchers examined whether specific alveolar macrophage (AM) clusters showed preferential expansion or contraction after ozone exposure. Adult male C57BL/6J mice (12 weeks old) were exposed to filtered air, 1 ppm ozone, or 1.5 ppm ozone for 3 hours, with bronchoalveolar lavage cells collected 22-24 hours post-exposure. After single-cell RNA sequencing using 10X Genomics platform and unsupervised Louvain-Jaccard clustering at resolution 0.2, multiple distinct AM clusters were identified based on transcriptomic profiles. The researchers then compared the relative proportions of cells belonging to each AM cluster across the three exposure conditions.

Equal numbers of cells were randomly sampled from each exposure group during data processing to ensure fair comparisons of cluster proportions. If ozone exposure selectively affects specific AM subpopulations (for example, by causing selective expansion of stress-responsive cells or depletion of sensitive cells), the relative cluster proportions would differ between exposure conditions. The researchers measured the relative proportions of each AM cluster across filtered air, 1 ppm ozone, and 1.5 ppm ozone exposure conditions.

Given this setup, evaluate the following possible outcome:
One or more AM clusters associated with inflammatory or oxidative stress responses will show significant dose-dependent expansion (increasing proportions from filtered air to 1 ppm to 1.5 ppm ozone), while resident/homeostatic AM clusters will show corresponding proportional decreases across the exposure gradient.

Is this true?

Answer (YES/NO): NO